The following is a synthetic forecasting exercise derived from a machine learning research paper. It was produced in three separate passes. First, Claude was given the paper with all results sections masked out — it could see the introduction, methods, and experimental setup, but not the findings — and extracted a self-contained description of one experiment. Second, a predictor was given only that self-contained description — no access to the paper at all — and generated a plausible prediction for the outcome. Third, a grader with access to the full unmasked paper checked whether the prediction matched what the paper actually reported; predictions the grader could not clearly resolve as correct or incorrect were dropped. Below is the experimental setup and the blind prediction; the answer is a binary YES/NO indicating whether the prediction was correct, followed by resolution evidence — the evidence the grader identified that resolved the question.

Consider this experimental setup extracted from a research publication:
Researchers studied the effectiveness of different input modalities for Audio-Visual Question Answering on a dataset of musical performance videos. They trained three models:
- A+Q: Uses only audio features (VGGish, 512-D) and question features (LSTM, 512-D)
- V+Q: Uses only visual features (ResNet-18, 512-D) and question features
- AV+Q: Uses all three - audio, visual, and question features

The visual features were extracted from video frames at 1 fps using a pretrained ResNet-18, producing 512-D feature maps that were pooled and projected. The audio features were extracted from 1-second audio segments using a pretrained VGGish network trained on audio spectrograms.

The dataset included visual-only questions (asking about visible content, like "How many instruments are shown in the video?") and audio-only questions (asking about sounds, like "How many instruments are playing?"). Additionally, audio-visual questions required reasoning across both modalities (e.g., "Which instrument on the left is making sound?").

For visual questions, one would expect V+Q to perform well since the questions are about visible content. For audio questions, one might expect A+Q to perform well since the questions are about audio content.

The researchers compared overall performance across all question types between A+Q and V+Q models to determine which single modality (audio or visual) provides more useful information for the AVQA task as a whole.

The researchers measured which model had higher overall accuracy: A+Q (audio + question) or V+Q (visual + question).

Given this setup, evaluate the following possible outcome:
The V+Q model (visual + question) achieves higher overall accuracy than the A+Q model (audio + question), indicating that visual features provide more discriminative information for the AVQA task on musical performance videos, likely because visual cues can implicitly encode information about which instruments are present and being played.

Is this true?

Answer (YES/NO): YES